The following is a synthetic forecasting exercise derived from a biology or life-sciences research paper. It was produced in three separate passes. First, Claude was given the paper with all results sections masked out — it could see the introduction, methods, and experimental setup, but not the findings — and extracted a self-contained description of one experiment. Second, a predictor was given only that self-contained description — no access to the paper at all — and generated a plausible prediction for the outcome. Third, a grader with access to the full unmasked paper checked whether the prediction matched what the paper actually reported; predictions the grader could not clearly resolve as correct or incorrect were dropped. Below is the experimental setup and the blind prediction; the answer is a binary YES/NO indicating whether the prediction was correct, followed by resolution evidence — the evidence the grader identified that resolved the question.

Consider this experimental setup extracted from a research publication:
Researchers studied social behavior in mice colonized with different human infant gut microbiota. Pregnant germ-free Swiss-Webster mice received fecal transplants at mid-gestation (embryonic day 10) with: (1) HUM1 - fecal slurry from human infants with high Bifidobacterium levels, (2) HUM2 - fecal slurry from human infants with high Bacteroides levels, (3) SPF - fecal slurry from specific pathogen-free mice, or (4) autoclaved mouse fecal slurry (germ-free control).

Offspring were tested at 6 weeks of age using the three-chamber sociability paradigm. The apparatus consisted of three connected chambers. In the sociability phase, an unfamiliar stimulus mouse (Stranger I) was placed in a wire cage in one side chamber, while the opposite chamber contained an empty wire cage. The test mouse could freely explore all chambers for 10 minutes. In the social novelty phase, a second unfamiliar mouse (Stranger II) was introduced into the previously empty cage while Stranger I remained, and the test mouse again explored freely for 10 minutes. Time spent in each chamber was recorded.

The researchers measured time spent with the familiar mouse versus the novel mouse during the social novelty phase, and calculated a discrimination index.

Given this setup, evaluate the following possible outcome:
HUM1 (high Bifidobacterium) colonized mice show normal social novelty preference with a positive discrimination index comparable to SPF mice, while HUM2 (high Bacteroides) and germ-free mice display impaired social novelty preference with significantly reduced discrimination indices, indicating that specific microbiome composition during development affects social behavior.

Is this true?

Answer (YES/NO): NO